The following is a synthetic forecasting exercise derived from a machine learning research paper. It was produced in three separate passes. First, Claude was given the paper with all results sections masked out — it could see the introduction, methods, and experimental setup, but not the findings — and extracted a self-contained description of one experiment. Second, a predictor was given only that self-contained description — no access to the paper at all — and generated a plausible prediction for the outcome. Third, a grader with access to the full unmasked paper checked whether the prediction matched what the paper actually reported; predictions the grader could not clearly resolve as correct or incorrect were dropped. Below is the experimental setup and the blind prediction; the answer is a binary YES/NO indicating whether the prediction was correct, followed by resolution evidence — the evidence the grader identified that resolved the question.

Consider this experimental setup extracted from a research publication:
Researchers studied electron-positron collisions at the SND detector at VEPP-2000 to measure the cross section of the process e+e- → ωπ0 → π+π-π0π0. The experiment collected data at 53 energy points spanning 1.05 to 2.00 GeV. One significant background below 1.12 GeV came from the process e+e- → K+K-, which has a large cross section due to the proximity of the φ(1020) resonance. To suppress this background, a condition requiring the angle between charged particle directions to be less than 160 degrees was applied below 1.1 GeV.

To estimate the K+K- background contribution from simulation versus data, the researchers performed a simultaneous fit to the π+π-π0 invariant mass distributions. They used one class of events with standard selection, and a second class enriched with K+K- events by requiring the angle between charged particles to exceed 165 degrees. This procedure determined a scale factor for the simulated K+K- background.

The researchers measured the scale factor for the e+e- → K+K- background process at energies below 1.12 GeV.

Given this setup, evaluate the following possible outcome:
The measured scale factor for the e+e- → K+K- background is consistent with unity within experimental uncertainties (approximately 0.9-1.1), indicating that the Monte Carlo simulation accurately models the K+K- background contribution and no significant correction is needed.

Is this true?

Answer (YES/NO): NO